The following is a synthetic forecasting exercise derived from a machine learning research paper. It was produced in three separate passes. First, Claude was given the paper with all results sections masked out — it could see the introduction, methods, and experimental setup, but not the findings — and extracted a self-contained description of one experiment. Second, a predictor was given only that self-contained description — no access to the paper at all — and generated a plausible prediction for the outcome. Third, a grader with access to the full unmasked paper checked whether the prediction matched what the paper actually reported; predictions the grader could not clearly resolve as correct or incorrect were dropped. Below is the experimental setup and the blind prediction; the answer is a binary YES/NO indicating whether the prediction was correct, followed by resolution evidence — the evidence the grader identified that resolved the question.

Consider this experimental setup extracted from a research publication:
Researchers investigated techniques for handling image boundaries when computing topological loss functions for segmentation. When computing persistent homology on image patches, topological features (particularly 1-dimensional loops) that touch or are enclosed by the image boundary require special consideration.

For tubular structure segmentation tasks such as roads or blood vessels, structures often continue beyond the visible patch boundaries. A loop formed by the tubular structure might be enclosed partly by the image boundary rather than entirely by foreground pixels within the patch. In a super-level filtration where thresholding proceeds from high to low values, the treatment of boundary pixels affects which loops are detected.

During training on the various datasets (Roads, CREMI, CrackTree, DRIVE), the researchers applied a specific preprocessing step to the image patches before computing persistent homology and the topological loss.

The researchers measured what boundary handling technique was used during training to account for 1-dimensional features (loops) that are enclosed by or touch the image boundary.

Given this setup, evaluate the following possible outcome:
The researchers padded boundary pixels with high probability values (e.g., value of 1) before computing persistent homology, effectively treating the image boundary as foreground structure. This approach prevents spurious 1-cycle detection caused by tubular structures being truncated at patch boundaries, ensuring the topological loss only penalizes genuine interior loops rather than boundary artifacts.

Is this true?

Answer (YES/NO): NO